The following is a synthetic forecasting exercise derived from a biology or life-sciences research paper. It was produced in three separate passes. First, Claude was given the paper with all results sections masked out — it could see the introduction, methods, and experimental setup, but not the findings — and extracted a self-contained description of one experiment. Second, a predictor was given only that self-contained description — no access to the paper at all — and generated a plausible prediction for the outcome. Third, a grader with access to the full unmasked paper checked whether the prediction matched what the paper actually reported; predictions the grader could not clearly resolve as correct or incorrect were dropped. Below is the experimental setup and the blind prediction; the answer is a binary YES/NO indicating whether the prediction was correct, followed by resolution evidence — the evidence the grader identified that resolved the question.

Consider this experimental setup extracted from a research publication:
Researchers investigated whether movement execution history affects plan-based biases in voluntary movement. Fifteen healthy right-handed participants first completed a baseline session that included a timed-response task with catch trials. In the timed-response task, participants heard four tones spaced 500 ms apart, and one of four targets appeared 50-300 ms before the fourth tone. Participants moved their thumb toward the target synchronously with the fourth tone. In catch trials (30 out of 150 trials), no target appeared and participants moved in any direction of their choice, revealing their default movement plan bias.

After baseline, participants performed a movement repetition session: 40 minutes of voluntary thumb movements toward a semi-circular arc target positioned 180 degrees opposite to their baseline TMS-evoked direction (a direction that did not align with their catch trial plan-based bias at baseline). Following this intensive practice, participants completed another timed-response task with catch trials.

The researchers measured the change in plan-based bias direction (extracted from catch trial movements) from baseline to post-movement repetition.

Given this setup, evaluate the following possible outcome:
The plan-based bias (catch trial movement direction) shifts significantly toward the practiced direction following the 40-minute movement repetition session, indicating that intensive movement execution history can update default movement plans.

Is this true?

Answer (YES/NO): NO